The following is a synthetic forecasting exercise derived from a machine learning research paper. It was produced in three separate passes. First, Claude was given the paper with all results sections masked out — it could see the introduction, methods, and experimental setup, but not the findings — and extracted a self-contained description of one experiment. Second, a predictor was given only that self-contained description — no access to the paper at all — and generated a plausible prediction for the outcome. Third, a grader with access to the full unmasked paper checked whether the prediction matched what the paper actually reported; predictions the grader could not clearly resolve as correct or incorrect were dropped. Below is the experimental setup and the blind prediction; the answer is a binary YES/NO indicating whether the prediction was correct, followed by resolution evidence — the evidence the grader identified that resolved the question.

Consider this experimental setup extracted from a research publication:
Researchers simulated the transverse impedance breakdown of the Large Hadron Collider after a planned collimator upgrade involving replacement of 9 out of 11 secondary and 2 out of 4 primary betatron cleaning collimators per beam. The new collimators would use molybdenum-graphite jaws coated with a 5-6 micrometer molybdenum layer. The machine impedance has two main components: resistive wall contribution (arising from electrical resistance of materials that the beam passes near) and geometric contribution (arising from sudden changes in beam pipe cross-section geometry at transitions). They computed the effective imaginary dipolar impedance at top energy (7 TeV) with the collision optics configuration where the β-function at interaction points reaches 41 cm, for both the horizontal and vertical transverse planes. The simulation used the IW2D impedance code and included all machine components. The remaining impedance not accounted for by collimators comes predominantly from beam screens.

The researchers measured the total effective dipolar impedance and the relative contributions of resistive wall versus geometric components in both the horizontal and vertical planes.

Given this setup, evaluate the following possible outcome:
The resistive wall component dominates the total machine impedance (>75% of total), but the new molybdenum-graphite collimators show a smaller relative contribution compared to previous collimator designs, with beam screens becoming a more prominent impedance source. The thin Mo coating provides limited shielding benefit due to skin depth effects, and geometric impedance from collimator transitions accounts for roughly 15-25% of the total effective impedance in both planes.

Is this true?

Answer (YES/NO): NO